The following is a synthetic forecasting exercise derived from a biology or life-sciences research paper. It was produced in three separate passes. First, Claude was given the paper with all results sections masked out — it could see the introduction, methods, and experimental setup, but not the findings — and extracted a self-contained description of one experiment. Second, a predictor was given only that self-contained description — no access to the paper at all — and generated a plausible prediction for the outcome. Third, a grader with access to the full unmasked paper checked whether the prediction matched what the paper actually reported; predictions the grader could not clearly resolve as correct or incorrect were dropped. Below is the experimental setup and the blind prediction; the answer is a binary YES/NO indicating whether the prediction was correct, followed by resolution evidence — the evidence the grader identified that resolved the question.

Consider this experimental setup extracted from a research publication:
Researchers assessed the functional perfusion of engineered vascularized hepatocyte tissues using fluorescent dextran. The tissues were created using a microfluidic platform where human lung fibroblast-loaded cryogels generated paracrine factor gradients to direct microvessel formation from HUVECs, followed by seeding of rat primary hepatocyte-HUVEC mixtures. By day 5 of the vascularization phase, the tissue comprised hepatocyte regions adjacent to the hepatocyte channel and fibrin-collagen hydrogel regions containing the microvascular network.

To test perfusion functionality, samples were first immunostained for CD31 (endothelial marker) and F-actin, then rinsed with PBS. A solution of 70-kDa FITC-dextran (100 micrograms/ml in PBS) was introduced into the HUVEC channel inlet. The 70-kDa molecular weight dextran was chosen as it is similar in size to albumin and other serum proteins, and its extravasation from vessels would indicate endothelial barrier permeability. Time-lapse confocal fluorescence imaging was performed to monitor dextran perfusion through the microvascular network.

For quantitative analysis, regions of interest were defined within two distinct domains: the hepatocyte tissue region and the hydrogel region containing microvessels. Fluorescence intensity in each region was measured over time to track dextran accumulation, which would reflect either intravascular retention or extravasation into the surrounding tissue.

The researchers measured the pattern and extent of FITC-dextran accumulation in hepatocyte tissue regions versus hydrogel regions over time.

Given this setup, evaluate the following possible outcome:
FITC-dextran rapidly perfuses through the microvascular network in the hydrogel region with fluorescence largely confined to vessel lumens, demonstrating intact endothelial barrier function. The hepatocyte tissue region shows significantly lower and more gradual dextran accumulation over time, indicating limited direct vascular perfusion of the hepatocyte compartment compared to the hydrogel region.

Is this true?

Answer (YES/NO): NO